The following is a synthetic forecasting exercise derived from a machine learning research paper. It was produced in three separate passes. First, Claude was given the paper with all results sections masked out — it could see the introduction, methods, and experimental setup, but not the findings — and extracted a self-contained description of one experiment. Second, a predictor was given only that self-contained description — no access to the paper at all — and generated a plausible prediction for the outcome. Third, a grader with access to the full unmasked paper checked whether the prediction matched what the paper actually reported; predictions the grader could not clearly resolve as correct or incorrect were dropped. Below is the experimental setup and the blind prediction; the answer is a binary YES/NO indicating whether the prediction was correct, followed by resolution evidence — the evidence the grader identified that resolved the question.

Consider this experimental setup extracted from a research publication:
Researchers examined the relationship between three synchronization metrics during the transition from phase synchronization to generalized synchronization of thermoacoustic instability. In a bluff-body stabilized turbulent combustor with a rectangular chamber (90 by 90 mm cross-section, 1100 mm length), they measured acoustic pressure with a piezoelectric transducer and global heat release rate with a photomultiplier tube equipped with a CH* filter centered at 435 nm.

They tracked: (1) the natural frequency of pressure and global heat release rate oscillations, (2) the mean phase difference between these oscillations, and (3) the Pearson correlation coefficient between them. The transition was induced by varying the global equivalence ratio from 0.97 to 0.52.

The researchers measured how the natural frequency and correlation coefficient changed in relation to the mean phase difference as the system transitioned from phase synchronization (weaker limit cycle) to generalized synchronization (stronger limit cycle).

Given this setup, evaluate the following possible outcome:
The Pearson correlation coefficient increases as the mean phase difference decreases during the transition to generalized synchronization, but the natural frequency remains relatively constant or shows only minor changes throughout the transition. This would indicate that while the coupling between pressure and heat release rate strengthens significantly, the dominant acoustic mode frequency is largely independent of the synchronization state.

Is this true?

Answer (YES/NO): NO